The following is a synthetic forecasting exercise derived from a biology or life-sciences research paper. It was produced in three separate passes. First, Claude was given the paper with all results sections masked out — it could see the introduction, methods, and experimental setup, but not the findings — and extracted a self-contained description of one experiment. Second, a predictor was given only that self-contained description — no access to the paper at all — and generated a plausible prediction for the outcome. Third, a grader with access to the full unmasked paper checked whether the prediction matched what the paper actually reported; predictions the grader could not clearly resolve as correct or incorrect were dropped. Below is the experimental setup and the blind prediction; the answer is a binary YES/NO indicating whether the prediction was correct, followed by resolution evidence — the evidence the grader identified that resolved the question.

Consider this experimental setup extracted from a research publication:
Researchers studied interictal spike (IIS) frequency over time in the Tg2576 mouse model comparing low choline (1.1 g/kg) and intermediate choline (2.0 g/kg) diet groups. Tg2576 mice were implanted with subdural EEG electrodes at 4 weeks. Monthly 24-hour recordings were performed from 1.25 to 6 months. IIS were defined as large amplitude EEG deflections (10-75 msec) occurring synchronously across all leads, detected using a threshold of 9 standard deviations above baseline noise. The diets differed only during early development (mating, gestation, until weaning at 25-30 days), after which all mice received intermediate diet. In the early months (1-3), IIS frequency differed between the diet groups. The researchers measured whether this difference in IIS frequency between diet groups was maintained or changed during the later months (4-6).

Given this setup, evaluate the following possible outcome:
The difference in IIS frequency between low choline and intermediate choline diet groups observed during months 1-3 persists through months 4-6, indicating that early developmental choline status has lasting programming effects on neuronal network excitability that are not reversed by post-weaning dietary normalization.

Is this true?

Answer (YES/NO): NO